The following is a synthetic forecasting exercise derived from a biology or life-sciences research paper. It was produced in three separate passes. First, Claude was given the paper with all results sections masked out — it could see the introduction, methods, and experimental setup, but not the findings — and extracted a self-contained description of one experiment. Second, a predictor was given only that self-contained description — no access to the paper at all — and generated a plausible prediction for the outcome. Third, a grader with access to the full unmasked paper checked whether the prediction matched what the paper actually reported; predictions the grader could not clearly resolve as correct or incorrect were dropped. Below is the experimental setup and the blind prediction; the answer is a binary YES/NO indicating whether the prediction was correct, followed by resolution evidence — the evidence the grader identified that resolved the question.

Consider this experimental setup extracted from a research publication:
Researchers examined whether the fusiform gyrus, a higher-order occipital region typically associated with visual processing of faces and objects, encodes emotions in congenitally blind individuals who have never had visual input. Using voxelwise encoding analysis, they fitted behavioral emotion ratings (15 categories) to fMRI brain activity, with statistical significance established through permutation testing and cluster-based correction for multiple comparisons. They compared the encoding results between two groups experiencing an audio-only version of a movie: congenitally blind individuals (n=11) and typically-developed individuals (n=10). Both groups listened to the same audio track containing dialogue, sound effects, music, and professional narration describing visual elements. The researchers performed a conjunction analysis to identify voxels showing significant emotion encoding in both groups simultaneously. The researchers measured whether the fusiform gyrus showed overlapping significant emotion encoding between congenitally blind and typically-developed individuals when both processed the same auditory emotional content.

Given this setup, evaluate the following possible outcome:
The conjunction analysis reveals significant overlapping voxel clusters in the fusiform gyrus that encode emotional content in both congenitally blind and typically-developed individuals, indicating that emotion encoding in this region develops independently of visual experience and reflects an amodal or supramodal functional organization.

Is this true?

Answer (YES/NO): YES